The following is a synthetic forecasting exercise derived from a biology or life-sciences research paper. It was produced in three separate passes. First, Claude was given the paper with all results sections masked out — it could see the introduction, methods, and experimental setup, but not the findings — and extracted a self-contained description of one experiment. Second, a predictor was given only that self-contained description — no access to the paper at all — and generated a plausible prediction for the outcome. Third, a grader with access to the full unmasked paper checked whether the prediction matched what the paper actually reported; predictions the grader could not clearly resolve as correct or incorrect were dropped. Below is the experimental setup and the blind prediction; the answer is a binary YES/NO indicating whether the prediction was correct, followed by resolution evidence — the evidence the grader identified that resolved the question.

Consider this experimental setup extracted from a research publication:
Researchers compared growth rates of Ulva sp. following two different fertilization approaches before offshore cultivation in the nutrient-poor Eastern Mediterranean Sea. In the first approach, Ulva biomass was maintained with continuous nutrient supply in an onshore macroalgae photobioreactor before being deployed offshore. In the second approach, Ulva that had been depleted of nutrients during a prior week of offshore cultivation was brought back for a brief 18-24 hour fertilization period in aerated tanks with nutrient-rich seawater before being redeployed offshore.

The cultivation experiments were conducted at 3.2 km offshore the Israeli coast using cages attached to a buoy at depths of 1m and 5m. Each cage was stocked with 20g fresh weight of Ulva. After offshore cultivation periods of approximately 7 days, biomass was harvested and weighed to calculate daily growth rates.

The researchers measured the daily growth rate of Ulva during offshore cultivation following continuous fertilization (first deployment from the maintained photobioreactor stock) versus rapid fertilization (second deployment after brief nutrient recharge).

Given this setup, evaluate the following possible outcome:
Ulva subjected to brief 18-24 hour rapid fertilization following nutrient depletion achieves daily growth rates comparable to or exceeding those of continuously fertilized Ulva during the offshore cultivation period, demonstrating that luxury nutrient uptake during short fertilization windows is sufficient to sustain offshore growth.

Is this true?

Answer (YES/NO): NO